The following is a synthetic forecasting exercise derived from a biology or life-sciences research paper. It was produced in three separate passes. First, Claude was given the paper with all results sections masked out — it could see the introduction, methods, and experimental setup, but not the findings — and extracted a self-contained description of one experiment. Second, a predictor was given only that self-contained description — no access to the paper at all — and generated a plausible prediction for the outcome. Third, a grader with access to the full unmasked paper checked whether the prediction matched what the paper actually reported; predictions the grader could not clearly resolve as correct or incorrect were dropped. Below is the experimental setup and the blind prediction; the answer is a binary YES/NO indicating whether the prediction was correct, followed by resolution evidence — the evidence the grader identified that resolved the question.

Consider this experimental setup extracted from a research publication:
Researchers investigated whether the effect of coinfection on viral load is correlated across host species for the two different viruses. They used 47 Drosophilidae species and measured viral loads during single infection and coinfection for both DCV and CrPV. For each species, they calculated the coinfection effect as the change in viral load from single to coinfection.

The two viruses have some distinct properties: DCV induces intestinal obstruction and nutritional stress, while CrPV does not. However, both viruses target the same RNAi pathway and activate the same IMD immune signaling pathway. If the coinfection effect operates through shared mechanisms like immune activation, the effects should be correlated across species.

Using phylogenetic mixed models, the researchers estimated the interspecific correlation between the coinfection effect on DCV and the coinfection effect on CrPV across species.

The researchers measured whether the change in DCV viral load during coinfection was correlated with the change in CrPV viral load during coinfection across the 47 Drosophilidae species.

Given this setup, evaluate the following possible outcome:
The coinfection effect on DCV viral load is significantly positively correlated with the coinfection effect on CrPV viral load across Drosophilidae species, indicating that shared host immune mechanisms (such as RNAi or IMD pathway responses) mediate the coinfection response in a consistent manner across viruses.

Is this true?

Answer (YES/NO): NO